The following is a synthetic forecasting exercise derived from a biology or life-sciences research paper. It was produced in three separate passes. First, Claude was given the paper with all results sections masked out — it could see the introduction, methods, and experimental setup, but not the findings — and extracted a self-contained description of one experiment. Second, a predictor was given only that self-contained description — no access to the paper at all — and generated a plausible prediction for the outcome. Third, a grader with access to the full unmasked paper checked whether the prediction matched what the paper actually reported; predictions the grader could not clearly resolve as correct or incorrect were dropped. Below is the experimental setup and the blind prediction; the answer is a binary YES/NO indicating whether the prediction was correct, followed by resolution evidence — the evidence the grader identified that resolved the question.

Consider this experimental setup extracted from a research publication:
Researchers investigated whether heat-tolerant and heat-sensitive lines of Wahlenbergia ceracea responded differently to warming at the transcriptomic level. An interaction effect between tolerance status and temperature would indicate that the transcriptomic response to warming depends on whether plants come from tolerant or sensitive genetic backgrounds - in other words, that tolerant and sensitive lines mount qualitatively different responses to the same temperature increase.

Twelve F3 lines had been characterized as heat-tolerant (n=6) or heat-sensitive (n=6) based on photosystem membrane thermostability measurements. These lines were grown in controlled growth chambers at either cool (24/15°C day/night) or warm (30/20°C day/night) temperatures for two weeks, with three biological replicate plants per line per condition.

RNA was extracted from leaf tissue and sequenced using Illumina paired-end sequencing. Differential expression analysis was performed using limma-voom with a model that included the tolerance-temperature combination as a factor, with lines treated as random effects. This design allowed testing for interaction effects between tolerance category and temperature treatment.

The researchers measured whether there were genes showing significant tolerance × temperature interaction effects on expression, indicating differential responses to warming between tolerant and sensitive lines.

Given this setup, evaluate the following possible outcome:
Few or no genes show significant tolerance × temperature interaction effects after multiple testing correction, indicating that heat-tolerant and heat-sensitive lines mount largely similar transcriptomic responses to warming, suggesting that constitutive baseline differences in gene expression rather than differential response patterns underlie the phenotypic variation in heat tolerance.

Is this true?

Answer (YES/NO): NO